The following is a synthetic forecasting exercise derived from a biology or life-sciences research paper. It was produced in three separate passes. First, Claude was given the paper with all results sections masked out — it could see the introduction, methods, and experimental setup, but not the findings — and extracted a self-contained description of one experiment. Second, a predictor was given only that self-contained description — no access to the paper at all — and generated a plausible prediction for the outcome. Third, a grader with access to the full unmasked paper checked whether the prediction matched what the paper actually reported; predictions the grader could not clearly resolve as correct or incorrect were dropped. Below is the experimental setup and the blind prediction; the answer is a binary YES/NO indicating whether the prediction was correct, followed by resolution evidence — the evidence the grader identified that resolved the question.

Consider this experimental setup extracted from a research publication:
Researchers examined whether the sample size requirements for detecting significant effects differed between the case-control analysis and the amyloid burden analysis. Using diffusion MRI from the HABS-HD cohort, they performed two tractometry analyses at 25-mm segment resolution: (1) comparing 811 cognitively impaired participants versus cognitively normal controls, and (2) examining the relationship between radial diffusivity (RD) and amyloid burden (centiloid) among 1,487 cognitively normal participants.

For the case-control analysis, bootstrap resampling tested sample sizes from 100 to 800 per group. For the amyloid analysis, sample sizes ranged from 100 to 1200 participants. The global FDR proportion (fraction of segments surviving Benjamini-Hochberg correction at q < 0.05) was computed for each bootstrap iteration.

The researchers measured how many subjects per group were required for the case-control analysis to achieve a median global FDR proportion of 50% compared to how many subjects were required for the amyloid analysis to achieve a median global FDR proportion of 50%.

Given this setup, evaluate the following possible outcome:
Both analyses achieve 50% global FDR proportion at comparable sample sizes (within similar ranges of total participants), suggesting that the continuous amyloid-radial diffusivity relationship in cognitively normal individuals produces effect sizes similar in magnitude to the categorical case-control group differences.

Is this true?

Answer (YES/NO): NO